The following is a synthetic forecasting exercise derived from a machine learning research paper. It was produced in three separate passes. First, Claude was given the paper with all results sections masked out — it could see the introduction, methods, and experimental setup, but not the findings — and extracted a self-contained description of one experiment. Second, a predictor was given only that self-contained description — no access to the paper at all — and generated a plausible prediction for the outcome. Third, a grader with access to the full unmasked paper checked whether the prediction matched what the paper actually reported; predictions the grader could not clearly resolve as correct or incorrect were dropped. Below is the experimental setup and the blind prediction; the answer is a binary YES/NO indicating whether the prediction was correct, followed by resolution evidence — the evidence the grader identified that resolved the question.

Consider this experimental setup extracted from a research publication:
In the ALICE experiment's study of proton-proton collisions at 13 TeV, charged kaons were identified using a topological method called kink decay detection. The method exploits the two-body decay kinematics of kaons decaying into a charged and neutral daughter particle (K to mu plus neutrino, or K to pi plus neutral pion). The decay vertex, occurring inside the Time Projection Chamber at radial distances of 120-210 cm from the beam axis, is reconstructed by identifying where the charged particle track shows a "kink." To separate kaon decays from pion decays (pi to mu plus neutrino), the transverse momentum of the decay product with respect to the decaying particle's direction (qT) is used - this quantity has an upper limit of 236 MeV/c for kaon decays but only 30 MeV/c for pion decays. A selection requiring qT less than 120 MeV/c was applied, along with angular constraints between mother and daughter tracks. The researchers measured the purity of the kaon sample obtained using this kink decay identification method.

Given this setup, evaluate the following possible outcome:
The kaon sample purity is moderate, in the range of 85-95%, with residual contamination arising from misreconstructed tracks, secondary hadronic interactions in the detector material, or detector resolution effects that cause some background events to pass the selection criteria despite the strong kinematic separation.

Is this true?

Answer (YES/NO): NO